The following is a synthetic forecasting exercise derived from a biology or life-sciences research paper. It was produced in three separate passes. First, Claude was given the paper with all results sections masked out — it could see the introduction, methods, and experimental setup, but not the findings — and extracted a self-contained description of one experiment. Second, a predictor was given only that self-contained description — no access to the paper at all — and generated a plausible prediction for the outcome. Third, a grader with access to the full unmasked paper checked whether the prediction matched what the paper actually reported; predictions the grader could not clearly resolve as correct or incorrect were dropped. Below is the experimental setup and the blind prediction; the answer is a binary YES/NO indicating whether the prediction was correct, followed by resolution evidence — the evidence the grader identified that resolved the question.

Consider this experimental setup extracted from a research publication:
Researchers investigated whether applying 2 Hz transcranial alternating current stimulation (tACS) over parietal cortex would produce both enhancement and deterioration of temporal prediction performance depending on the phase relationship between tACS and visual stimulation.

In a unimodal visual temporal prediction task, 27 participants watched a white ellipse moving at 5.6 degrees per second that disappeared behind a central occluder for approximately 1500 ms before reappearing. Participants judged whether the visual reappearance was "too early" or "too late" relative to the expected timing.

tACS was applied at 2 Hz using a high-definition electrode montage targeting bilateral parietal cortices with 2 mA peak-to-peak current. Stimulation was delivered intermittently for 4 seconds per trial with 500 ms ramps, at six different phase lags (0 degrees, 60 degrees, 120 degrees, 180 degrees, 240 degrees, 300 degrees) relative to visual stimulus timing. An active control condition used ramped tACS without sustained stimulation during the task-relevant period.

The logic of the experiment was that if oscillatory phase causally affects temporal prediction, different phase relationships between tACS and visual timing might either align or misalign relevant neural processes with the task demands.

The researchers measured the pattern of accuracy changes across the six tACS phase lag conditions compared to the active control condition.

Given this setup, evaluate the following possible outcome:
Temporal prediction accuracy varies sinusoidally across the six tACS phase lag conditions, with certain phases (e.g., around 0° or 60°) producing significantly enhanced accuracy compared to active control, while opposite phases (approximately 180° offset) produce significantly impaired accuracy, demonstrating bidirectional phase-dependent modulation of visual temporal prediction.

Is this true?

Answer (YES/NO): NO